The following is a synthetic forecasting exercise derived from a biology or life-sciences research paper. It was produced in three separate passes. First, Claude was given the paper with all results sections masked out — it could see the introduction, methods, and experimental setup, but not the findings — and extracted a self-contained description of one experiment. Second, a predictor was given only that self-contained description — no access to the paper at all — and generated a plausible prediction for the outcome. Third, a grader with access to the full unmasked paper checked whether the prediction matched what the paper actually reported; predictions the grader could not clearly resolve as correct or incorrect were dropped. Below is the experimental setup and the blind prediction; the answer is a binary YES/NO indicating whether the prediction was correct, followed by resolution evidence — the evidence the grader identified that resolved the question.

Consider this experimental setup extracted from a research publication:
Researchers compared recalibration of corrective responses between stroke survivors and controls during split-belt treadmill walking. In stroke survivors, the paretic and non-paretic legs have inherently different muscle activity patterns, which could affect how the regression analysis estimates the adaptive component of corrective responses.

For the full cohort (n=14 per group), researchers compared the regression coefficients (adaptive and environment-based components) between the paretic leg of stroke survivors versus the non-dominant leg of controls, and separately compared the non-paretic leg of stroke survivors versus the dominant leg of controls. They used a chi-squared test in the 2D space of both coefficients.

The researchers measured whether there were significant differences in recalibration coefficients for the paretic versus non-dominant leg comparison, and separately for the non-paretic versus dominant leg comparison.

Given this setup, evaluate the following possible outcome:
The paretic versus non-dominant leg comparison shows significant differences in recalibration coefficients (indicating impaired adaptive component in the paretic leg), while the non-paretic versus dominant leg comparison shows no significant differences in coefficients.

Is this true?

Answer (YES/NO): NO